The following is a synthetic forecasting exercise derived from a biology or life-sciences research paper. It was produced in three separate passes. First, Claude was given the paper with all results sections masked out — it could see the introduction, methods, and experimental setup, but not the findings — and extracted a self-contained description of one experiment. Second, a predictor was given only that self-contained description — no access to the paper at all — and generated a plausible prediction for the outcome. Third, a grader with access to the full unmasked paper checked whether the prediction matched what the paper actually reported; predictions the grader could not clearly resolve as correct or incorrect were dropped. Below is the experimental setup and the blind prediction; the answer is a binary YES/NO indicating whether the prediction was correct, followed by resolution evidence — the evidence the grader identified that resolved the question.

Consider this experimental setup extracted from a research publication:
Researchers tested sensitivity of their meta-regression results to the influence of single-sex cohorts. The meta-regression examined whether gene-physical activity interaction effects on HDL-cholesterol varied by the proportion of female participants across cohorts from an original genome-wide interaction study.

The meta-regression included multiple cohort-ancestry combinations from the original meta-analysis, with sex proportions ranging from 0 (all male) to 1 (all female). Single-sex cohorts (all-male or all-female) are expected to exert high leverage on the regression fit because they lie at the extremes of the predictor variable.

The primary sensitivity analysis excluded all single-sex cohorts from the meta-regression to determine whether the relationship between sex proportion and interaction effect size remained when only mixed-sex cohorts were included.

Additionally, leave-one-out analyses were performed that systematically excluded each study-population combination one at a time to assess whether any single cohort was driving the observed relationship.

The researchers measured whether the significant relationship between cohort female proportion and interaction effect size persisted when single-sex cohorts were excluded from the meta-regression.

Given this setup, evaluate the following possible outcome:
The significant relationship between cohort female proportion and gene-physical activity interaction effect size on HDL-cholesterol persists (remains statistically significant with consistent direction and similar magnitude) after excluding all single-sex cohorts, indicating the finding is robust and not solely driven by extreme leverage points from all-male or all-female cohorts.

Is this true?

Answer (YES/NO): YES